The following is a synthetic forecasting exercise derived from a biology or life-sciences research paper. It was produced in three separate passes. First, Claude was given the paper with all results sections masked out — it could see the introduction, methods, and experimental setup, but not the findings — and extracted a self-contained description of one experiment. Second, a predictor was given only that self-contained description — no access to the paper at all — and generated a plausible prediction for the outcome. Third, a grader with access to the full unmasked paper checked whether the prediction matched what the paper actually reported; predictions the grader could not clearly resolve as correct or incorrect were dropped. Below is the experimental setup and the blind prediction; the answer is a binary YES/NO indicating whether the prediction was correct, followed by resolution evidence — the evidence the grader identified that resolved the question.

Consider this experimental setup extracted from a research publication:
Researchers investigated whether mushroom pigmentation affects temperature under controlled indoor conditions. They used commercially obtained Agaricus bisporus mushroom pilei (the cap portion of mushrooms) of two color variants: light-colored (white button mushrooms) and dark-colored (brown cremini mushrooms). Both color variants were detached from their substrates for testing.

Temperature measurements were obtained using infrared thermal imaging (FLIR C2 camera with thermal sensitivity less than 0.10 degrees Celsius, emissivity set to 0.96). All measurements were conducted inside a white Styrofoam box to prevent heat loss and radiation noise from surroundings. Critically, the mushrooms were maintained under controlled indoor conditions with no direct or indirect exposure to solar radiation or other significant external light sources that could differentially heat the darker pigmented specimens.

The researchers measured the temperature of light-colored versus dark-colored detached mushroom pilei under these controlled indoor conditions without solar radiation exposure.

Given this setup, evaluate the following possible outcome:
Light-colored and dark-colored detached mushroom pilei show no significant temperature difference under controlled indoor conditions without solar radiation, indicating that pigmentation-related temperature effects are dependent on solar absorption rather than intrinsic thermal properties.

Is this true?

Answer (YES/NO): YES